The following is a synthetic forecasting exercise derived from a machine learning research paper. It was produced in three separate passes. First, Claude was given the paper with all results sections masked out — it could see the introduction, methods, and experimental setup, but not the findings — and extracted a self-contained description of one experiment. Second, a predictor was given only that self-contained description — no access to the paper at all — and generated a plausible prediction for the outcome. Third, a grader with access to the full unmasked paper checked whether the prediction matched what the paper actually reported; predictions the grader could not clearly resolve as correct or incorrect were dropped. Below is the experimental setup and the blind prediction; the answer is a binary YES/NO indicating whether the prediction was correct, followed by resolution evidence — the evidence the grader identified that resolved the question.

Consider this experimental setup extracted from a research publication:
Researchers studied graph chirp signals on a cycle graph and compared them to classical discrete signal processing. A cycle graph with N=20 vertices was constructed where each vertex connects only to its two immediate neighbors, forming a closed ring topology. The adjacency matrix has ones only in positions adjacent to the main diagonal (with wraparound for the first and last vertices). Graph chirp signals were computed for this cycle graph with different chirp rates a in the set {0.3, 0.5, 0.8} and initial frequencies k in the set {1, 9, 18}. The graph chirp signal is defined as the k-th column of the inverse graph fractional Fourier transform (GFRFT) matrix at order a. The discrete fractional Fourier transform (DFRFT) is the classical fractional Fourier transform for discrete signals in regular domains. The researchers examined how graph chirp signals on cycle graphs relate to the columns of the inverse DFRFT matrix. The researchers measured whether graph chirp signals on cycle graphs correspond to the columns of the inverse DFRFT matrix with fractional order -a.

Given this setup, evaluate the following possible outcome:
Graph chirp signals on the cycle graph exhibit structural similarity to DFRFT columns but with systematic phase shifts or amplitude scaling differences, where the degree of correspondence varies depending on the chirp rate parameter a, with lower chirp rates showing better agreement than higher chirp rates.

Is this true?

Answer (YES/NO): NO